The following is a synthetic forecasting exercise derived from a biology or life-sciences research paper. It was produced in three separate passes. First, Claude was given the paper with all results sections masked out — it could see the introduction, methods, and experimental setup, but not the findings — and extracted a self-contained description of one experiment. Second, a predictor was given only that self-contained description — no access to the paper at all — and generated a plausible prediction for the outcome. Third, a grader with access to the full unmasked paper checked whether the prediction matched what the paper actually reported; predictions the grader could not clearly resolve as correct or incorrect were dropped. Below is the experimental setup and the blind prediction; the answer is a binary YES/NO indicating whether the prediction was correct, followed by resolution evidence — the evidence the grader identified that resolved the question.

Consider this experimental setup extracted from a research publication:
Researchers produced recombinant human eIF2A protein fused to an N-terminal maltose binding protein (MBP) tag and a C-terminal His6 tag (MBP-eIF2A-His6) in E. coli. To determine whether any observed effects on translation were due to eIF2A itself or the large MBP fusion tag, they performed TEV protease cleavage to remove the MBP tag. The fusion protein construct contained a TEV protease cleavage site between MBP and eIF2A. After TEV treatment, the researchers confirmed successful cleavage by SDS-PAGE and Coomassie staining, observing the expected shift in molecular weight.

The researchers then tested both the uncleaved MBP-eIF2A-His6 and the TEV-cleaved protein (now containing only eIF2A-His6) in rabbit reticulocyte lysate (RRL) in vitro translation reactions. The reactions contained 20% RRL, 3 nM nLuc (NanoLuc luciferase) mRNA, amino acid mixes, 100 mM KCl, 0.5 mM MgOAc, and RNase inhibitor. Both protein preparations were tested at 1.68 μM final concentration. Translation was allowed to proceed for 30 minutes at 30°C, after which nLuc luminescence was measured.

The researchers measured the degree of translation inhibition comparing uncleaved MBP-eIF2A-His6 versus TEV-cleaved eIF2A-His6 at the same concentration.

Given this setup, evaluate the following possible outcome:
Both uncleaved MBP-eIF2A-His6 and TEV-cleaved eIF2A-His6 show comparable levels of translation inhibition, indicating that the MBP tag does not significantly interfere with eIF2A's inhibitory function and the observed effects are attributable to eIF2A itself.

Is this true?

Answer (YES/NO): YES